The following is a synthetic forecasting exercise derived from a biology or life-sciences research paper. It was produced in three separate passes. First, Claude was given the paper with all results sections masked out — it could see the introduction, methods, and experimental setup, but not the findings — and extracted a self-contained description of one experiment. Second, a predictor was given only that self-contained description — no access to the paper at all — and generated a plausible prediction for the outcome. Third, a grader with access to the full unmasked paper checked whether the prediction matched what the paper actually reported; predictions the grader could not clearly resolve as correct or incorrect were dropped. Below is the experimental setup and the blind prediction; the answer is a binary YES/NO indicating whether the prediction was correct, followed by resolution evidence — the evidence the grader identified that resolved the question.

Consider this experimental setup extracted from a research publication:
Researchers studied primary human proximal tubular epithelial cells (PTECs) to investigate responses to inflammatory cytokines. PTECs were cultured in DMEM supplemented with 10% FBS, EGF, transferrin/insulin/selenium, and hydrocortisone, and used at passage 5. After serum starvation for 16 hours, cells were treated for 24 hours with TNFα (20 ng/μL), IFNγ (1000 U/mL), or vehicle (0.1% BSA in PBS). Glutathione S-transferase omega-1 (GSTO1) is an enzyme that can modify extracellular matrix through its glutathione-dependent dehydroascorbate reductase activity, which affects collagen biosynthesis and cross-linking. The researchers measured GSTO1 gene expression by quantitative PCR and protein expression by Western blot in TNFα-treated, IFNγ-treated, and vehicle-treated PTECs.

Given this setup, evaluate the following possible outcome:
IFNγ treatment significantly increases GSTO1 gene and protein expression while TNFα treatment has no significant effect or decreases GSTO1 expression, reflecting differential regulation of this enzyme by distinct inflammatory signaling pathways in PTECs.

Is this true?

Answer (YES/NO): NO